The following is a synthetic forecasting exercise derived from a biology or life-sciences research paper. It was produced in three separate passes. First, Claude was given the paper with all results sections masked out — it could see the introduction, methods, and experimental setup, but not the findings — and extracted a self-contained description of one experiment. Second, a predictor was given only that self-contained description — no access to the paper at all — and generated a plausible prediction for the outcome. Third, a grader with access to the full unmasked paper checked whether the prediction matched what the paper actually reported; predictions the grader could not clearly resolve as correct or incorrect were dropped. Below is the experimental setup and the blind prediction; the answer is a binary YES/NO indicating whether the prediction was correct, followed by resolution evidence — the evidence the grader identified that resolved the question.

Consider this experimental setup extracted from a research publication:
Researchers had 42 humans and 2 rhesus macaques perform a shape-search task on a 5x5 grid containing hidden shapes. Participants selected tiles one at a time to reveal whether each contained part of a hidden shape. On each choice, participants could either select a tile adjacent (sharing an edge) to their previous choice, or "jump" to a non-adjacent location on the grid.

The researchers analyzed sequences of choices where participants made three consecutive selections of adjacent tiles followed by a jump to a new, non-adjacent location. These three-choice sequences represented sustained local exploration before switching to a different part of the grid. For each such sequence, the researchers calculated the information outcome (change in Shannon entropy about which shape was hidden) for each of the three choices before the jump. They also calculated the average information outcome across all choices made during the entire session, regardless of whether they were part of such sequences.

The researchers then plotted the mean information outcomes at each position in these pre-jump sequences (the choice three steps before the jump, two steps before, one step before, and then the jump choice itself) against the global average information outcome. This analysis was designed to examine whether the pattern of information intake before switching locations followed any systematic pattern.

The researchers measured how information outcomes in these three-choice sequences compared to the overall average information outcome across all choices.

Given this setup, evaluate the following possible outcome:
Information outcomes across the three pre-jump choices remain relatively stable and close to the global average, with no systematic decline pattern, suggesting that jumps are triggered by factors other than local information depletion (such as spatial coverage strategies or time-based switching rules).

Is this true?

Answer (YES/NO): NO